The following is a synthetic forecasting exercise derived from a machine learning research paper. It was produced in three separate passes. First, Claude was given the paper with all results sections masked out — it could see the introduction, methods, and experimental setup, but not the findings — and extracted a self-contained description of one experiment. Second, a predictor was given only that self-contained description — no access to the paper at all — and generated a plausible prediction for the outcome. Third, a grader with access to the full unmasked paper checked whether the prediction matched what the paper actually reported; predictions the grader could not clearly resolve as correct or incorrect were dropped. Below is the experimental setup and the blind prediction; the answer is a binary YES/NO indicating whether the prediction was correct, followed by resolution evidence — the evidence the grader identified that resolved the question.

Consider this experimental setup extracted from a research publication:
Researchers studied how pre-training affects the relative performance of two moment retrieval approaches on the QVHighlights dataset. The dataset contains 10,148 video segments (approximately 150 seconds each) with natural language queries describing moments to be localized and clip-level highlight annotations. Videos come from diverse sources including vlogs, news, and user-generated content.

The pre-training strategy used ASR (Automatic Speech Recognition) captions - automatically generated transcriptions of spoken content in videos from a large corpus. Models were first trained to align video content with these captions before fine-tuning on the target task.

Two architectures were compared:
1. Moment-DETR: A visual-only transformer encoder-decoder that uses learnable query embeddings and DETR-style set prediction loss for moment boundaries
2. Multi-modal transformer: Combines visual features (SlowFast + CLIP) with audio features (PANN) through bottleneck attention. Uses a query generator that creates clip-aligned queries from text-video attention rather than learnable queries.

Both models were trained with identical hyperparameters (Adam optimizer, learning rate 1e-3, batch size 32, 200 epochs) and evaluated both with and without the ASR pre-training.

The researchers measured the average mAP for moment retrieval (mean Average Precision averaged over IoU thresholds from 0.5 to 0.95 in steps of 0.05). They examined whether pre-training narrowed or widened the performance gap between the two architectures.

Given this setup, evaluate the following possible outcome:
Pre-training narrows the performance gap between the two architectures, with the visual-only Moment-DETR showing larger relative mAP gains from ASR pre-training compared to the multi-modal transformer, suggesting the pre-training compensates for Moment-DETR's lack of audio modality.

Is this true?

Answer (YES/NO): YES